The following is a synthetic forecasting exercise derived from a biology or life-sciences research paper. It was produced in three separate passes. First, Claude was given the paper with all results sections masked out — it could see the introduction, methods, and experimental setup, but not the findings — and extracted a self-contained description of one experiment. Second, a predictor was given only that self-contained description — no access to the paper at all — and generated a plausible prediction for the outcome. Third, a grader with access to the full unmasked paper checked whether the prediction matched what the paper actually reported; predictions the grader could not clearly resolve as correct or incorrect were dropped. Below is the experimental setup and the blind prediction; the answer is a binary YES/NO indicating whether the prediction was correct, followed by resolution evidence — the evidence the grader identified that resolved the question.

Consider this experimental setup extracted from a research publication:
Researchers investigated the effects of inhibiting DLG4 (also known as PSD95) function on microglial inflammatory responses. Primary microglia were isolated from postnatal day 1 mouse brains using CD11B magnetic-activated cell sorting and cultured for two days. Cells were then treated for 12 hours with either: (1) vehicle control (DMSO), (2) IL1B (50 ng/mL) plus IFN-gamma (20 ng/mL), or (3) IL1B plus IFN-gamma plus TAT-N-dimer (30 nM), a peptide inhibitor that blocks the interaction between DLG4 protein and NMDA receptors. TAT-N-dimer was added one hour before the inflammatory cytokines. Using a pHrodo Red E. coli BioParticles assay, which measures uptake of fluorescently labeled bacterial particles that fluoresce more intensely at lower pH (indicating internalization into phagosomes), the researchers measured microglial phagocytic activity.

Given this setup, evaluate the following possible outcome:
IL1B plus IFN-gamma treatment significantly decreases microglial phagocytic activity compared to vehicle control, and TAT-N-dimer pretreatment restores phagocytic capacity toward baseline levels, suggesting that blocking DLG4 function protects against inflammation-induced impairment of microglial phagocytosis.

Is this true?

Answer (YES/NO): NO